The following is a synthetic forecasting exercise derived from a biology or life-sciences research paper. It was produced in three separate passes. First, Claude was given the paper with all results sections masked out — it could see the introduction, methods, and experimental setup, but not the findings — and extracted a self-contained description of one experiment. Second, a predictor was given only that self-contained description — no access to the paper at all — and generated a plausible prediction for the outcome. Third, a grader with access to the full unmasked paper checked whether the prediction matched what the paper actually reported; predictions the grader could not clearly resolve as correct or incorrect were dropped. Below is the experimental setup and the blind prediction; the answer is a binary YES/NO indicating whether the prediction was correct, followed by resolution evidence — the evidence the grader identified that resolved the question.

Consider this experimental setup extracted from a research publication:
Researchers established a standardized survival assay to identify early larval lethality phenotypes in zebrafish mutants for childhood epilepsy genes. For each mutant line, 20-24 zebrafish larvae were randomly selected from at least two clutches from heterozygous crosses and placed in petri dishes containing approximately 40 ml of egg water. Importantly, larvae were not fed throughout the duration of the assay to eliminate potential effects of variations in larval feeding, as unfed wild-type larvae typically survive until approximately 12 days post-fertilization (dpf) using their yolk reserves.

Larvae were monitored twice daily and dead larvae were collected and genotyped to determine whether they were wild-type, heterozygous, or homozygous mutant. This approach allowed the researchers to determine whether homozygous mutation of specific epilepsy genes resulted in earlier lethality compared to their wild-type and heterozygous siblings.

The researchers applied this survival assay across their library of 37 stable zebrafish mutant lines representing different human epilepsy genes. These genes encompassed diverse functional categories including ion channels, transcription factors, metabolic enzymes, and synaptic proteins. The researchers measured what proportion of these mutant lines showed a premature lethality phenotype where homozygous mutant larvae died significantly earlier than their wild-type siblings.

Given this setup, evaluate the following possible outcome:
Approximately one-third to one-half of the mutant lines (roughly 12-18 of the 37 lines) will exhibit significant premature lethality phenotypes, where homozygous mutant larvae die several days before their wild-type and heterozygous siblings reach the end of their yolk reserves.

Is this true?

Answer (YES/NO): NO